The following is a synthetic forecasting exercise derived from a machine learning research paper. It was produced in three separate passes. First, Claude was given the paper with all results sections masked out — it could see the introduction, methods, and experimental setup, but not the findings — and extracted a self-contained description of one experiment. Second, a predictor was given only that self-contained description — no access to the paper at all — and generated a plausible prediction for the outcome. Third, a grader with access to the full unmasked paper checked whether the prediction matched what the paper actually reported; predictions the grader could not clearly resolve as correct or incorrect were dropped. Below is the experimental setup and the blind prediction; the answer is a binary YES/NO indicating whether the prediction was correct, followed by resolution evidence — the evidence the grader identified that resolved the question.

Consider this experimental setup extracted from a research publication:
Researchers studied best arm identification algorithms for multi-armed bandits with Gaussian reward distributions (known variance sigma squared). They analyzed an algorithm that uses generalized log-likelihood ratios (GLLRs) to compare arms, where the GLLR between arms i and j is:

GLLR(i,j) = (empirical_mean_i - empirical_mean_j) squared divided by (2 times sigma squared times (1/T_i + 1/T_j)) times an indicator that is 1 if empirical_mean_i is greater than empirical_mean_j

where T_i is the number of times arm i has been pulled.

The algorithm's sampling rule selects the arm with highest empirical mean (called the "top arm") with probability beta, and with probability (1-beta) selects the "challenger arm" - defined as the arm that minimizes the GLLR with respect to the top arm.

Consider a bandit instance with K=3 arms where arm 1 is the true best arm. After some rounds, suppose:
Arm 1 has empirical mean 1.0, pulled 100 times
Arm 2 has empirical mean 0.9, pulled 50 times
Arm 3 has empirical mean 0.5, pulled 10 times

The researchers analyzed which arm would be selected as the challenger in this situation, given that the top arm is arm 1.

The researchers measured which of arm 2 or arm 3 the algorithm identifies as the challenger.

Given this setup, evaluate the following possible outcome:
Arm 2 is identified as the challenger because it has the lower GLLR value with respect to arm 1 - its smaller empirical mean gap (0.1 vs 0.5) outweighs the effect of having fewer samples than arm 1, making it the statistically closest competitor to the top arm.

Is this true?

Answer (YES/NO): YES